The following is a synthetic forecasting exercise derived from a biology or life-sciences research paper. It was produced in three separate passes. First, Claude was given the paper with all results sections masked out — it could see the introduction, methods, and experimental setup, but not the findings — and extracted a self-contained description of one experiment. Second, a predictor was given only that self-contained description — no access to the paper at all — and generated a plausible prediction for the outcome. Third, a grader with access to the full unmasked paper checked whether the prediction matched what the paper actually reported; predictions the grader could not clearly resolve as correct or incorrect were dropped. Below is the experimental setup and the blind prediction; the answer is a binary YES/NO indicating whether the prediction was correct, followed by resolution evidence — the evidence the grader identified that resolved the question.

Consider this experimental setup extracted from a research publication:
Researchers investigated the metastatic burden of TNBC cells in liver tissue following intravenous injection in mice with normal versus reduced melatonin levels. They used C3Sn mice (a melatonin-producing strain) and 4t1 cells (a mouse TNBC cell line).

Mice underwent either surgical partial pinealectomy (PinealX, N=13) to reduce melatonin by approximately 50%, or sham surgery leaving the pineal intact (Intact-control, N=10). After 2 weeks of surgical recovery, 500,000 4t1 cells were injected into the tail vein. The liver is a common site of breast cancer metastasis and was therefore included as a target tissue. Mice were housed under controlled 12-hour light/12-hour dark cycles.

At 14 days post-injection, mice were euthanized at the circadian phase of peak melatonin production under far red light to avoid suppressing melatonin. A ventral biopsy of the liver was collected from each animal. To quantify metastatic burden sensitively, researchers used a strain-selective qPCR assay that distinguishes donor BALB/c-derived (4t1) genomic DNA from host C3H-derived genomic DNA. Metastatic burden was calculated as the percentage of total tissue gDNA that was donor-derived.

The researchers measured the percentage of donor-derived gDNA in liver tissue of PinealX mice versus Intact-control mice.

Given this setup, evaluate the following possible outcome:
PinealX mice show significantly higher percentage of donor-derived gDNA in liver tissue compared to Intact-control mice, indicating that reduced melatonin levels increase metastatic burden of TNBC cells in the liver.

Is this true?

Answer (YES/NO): NO